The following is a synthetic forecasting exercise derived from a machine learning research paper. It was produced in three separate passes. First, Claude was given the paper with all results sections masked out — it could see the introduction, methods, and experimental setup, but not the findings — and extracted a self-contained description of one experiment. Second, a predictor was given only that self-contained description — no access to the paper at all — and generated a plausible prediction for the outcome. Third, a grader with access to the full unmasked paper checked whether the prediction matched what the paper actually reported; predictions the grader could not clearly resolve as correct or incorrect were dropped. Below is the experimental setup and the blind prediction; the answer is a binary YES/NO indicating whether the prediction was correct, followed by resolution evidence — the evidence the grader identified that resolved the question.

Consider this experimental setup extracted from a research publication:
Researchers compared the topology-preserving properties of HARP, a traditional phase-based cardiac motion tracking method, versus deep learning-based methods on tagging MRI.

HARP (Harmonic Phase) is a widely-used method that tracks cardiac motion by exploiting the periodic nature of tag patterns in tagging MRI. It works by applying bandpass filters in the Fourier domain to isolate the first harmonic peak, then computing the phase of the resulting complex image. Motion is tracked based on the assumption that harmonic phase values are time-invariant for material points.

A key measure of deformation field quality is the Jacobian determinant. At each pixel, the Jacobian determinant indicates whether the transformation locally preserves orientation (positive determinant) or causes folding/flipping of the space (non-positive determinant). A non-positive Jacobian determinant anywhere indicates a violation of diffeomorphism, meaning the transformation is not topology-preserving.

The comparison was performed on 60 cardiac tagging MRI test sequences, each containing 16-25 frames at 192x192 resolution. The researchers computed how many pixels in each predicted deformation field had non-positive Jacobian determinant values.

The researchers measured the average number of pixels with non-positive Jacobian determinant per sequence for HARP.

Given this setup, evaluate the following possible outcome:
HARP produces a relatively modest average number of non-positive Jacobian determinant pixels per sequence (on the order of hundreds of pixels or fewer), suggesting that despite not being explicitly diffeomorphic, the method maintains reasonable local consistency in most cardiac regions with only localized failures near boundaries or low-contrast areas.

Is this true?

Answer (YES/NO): NO